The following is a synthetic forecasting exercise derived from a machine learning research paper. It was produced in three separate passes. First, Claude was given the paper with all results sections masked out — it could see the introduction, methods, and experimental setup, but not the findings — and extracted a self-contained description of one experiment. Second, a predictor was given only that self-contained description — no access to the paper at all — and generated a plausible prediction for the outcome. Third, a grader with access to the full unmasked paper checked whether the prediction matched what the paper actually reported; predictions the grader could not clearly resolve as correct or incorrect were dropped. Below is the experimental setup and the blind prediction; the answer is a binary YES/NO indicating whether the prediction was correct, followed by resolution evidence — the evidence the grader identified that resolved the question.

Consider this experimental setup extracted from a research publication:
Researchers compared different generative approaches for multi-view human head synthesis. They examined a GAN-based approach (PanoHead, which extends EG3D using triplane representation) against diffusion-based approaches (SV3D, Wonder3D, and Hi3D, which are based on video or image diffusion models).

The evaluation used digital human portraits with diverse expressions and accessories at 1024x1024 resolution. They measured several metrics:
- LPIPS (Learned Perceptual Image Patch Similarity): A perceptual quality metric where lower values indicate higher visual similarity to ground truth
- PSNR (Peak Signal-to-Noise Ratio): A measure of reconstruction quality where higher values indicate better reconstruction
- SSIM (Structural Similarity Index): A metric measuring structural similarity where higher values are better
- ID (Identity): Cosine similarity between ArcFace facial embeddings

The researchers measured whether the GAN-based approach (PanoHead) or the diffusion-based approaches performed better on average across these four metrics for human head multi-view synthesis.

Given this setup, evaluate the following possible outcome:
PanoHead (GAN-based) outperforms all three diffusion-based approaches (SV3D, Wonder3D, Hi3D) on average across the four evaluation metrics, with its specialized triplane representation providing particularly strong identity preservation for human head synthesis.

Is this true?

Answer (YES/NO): NO